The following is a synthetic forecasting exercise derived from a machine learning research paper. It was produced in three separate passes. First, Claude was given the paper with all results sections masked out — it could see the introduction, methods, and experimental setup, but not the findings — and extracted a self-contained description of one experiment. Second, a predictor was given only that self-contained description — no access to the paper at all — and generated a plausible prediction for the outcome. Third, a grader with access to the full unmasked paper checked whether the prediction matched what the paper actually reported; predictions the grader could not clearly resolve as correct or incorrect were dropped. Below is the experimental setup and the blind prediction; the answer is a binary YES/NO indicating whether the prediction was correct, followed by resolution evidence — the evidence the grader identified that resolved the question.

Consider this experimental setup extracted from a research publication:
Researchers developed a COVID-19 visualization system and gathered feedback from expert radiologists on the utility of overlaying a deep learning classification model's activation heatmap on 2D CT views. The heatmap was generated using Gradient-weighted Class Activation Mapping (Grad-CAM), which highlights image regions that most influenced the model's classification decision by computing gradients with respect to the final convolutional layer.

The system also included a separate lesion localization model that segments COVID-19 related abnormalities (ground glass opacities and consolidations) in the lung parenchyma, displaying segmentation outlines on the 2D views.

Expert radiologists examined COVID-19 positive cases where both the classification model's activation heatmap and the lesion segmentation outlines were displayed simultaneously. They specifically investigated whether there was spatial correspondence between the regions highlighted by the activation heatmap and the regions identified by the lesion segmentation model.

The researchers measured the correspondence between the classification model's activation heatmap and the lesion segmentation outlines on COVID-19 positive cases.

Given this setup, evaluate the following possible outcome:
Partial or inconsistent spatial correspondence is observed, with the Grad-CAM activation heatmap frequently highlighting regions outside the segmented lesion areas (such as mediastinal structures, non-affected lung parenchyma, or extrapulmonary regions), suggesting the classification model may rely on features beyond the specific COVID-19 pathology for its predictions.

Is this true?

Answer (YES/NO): NO